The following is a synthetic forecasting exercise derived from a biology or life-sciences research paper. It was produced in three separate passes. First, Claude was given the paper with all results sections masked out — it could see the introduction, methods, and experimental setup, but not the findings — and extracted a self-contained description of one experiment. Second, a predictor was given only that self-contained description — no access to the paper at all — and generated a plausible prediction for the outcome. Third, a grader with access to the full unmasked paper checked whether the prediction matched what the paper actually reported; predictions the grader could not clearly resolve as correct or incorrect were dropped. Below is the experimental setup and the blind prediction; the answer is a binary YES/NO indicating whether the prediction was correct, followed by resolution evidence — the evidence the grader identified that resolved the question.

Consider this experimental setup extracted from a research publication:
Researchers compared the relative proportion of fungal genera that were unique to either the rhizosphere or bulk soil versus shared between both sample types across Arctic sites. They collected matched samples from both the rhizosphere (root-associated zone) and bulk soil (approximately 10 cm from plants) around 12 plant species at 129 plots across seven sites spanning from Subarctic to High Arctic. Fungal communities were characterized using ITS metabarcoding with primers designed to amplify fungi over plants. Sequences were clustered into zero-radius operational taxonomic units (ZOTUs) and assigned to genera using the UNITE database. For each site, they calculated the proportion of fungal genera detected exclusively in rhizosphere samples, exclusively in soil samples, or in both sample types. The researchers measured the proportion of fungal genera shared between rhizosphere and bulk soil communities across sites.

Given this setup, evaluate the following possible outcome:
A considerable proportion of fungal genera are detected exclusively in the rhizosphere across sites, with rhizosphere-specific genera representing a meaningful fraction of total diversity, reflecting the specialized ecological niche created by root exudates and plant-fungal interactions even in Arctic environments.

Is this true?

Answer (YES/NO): NO